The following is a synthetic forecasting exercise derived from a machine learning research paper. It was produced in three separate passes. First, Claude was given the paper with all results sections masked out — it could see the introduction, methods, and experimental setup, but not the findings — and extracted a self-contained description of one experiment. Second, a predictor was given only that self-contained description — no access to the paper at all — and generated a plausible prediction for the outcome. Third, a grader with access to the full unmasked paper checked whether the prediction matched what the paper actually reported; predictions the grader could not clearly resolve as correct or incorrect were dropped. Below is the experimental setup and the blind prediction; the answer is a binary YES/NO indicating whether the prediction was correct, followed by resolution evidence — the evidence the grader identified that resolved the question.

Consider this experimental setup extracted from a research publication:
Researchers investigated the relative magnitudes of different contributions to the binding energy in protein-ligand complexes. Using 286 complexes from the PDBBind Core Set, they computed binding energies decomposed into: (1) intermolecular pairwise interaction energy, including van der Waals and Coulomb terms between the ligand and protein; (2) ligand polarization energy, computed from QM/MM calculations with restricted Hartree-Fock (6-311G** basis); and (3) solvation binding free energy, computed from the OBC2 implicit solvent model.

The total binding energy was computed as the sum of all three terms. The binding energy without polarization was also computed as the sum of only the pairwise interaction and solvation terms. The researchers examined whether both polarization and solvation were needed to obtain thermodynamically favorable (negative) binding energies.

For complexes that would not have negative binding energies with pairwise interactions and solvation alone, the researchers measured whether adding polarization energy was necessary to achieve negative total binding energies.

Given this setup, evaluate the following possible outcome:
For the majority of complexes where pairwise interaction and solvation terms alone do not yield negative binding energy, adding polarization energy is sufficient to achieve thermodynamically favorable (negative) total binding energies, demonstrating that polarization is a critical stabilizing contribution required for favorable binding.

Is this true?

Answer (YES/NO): YES